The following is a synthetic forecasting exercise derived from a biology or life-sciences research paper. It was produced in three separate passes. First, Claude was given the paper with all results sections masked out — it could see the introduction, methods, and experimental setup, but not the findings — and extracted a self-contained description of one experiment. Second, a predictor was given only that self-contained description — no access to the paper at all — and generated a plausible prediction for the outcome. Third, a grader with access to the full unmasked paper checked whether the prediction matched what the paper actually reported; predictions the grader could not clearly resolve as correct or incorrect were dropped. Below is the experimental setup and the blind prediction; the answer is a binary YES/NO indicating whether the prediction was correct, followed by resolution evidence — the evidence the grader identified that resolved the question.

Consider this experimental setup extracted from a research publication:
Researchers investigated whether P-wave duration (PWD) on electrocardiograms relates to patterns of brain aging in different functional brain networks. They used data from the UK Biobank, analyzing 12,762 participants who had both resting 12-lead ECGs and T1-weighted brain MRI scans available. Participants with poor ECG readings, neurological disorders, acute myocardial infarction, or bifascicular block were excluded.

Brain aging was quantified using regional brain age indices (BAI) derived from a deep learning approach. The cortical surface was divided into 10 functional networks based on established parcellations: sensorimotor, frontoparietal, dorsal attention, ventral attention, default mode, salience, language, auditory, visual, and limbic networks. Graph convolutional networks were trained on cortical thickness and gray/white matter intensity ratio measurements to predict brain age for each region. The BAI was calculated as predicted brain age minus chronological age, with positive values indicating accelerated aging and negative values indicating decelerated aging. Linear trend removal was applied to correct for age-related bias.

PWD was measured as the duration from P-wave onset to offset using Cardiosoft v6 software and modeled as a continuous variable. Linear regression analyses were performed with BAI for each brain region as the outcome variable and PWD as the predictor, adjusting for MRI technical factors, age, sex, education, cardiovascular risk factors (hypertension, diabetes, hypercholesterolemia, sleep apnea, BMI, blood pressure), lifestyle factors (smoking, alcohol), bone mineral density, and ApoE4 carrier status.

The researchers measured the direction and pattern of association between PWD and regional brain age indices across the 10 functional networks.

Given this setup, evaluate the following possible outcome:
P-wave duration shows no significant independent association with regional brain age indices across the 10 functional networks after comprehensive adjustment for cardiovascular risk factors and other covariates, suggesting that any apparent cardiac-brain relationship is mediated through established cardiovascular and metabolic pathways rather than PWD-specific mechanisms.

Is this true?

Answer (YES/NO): NO